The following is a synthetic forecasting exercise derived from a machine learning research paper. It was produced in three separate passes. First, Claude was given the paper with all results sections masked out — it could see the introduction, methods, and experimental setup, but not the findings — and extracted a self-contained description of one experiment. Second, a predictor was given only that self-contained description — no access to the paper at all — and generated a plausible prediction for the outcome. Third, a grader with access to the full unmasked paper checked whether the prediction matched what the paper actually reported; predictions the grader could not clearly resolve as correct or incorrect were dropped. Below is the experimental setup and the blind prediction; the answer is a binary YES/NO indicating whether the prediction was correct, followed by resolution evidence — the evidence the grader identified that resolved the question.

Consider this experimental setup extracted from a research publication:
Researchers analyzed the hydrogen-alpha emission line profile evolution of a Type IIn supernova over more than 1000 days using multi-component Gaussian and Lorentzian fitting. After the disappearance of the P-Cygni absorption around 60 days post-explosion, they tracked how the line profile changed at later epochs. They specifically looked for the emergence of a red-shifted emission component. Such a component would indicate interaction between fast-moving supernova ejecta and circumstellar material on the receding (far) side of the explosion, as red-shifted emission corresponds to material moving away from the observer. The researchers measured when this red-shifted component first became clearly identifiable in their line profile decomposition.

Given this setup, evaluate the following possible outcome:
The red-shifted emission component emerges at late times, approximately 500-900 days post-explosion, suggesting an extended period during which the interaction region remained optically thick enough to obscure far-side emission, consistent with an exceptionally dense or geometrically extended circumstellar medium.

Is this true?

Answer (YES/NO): NO